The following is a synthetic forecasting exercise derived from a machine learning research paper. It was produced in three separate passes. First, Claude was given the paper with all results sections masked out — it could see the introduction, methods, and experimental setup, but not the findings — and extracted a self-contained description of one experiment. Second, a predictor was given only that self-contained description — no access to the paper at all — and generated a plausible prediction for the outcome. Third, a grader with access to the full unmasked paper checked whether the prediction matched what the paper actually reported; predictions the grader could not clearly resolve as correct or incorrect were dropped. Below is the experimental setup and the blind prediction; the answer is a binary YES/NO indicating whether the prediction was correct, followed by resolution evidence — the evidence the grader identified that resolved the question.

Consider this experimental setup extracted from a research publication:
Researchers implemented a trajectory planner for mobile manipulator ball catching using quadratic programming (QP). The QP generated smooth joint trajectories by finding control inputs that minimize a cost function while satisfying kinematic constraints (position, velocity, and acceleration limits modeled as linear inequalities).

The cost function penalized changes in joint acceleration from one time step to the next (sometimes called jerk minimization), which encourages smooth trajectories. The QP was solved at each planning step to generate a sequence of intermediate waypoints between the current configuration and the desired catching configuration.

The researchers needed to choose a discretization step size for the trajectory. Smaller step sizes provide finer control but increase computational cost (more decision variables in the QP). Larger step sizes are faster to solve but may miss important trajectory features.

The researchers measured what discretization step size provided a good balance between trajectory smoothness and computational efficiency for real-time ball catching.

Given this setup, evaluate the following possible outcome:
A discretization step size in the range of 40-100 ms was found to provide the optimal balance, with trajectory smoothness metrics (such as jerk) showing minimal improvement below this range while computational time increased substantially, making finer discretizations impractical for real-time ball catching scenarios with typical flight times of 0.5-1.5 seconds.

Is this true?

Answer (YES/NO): NO